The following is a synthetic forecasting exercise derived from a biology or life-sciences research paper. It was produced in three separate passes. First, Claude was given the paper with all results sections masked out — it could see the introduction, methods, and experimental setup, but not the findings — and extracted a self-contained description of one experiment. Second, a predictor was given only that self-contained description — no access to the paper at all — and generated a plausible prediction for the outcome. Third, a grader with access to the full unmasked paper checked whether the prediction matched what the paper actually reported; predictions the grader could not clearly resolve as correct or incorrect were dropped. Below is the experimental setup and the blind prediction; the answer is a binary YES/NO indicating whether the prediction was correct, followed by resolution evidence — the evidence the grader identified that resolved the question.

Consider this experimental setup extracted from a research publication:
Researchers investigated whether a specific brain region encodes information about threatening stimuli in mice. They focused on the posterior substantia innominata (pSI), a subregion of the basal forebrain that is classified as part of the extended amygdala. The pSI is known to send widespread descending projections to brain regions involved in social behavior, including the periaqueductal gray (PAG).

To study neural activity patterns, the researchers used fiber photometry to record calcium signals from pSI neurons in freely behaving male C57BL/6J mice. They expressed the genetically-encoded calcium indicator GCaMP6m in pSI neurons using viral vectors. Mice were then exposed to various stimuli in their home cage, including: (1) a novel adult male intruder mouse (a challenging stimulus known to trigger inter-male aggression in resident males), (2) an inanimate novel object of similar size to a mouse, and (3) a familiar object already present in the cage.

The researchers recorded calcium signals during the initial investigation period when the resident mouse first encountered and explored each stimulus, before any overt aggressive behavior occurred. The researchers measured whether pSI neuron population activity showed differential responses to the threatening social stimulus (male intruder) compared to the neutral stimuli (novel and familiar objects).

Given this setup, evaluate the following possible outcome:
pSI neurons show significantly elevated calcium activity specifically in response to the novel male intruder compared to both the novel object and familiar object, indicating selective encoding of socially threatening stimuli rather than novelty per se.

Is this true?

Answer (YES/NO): YES